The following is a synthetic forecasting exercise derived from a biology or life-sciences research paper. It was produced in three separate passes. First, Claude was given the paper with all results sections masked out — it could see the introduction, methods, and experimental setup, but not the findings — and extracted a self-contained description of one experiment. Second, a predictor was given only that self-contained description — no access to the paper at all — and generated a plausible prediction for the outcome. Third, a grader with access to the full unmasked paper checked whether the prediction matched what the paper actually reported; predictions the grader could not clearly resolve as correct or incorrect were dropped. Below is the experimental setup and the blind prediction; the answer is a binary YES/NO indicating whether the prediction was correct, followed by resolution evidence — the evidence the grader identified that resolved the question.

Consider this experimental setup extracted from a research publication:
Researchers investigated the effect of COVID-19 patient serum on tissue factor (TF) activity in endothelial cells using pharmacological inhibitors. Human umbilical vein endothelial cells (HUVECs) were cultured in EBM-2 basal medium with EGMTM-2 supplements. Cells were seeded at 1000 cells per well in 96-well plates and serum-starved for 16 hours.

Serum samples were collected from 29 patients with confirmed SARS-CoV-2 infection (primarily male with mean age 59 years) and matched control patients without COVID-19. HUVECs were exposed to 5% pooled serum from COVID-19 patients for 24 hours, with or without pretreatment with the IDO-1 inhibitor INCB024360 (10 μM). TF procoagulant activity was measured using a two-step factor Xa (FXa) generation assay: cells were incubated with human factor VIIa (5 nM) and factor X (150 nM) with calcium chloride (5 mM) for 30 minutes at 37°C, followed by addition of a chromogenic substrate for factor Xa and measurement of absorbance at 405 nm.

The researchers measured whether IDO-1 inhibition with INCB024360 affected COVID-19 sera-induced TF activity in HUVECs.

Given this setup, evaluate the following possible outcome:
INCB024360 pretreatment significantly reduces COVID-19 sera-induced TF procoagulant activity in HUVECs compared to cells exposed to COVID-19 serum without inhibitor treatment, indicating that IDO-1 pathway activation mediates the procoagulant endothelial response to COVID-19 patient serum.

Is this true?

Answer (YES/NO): NO